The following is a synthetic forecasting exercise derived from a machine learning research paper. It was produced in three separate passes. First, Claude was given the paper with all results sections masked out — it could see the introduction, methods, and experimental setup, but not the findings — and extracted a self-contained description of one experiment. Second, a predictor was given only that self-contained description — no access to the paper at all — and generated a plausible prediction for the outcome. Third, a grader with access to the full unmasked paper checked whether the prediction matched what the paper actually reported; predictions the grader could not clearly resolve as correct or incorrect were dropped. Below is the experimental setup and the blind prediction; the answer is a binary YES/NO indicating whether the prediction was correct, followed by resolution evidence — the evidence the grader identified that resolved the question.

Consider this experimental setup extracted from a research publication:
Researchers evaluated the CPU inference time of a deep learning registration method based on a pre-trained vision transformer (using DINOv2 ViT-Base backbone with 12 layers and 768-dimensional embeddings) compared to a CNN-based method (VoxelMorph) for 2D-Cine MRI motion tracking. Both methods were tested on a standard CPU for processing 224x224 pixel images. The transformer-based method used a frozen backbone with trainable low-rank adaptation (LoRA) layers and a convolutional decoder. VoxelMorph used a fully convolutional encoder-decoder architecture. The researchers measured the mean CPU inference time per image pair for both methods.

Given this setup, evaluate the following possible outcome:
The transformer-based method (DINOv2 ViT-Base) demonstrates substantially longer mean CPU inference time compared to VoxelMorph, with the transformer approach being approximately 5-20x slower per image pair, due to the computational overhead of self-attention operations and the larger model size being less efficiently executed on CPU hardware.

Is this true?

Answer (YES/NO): YES